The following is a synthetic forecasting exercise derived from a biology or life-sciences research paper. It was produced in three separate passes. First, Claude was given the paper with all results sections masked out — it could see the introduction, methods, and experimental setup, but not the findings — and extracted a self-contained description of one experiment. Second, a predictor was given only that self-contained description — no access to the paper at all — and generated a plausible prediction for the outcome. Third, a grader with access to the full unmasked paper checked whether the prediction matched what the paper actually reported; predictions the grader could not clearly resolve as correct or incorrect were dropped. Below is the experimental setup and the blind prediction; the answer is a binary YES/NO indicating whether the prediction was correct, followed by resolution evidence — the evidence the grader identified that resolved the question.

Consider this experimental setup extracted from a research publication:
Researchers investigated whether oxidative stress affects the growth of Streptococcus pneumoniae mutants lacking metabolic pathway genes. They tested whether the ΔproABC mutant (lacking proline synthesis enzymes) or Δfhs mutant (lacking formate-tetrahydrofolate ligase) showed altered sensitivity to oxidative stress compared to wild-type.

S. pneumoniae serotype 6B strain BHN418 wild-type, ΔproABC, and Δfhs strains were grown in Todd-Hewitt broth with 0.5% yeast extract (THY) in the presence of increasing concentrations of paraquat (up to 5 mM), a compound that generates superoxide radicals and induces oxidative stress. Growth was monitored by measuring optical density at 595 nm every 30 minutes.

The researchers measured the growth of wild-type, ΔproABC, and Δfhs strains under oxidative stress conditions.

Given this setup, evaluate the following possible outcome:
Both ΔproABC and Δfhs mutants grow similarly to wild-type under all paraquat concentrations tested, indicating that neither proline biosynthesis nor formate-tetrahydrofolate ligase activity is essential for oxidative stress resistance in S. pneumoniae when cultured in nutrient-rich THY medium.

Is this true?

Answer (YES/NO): NO